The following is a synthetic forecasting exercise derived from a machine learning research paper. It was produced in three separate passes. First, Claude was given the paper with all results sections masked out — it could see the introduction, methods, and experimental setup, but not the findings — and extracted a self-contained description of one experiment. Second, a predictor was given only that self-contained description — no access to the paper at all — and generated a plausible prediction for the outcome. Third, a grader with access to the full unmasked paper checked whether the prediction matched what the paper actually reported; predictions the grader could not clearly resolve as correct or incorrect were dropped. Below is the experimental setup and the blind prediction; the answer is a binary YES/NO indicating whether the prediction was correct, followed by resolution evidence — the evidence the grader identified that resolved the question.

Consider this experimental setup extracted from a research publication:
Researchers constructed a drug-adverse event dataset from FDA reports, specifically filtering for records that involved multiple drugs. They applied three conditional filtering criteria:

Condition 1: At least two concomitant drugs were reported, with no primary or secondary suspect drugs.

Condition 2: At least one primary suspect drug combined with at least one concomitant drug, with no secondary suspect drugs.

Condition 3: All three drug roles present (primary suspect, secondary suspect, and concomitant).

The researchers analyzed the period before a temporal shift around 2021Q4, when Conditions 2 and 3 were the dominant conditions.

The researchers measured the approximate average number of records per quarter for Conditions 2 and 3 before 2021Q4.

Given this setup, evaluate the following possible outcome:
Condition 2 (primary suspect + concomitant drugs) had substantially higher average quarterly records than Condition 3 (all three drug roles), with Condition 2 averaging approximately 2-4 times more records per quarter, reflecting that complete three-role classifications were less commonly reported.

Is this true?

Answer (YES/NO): NO